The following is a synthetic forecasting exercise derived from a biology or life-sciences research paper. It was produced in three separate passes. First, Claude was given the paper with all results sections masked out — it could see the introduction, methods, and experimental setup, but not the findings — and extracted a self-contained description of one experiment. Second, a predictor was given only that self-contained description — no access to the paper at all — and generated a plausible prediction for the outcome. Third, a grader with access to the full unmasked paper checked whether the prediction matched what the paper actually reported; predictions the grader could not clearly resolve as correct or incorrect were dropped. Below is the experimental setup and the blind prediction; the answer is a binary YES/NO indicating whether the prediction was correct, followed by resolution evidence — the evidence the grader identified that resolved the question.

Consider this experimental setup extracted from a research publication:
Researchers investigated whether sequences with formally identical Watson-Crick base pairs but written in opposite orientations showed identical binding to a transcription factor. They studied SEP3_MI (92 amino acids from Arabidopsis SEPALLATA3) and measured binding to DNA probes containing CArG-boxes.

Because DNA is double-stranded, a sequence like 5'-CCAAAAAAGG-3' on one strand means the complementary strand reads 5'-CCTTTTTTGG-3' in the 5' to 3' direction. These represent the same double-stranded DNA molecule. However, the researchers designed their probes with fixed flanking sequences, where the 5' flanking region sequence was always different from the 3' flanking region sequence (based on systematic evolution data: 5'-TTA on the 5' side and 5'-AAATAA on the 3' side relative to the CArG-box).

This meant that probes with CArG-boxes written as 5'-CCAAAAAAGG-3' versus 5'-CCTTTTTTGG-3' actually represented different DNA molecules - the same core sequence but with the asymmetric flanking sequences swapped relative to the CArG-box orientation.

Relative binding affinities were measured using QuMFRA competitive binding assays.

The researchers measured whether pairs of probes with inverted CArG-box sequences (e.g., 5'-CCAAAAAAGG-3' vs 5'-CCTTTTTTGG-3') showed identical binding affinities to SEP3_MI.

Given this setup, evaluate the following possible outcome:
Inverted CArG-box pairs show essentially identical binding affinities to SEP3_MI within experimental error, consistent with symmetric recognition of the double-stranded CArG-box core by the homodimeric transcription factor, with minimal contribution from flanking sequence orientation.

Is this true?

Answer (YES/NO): NO